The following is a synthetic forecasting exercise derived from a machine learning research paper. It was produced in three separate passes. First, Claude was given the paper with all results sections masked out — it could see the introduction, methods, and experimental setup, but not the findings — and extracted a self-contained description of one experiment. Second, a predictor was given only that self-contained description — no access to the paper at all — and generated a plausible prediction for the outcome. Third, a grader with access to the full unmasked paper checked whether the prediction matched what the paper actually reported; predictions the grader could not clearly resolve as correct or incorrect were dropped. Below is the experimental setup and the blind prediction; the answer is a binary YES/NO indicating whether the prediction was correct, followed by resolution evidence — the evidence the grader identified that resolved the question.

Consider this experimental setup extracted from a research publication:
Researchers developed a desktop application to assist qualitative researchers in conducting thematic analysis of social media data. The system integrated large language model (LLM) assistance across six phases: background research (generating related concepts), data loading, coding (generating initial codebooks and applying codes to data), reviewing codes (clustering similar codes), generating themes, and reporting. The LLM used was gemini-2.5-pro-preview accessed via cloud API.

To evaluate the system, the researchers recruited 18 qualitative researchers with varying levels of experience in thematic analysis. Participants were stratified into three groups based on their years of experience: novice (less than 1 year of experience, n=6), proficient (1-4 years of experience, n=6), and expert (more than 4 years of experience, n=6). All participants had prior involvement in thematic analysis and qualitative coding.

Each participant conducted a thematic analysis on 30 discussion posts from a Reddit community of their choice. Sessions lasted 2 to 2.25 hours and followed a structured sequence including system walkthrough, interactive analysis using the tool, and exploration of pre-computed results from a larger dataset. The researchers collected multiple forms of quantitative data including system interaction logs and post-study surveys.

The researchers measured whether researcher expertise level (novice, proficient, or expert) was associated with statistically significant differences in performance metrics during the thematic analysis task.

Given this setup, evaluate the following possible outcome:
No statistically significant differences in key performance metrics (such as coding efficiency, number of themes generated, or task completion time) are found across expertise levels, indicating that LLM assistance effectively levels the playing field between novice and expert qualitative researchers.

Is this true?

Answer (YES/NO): NO